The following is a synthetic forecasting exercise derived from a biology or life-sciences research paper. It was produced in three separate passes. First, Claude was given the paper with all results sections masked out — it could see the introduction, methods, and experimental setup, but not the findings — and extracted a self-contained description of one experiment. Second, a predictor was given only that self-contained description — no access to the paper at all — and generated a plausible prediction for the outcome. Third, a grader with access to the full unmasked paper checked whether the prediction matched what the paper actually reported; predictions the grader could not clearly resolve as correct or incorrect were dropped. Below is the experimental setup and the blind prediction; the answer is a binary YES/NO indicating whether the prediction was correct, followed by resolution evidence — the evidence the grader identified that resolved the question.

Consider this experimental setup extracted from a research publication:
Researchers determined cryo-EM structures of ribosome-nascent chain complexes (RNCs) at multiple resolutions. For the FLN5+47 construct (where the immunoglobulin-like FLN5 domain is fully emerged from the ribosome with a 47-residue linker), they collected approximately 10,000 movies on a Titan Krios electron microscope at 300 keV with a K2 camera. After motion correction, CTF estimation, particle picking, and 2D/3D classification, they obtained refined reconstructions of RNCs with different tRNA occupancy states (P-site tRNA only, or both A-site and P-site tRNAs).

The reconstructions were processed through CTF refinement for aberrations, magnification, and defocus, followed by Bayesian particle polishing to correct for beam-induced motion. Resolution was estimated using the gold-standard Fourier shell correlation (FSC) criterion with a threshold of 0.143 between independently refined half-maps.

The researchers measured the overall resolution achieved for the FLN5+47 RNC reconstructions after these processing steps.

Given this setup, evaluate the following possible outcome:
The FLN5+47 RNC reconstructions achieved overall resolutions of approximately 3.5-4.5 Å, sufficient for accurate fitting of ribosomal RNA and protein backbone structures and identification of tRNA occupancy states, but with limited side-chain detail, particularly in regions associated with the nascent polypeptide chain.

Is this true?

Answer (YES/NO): NO